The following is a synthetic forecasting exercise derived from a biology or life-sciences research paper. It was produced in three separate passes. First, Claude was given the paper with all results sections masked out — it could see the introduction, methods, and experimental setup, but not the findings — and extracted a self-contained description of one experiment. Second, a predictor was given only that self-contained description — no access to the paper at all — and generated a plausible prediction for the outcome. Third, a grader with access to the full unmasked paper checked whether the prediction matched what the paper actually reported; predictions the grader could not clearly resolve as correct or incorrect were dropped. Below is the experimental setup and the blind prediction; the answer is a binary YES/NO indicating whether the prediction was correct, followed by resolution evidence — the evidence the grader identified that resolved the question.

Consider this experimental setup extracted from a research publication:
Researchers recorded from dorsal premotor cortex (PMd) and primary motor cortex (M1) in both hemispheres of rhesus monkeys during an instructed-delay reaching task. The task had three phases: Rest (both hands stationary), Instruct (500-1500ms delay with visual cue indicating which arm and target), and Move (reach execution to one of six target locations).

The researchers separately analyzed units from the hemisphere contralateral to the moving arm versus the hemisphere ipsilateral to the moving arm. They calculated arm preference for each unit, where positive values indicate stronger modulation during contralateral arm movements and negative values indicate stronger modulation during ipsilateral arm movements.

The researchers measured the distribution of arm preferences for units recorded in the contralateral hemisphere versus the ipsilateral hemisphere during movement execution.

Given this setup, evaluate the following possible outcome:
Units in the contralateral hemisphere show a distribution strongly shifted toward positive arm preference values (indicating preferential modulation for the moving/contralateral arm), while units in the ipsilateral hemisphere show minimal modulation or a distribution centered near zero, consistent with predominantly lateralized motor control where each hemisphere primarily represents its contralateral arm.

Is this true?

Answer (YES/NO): NO